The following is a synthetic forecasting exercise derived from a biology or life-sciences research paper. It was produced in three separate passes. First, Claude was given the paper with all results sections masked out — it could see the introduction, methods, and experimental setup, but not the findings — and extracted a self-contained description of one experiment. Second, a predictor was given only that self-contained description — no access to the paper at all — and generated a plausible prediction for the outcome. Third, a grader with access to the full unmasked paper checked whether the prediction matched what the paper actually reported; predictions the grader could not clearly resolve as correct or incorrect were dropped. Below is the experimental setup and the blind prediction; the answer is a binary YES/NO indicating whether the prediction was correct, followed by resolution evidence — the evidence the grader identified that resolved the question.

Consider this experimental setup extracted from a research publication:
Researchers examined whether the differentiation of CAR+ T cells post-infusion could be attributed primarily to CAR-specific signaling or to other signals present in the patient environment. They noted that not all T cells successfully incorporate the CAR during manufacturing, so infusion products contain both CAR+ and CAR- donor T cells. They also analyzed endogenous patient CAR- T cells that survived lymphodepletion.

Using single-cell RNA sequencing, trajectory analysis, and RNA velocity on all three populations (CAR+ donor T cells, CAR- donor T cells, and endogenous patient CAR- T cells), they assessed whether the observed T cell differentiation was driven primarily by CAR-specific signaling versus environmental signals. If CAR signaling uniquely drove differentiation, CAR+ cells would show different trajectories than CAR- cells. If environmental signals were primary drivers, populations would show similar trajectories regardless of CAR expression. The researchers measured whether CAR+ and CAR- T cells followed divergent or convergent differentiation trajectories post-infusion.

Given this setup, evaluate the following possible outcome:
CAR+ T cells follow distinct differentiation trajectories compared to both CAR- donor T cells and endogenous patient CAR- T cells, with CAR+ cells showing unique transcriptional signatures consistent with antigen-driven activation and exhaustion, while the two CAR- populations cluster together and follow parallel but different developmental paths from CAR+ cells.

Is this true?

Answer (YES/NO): NO